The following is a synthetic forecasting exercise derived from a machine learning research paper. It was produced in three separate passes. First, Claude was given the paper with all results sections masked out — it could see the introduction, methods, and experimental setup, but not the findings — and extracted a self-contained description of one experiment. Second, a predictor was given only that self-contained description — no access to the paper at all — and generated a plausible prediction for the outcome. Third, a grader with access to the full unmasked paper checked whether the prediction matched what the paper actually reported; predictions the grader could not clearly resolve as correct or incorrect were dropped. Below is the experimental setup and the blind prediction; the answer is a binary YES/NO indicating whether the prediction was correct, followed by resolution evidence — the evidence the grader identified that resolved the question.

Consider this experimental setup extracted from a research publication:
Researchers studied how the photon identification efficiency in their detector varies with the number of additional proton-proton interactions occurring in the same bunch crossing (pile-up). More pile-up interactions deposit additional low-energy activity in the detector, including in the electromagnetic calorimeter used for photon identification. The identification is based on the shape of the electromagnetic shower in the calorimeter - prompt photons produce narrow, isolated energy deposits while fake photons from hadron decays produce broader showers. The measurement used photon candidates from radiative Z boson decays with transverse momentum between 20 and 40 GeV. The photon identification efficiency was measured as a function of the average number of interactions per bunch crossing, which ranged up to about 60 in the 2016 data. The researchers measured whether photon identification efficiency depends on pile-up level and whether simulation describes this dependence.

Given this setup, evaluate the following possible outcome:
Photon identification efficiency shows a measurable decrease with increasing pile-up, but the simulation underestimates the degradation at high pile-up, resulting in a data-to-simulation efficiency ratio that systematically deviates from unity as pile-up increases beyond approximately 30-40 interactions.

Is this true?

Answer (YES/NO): NO